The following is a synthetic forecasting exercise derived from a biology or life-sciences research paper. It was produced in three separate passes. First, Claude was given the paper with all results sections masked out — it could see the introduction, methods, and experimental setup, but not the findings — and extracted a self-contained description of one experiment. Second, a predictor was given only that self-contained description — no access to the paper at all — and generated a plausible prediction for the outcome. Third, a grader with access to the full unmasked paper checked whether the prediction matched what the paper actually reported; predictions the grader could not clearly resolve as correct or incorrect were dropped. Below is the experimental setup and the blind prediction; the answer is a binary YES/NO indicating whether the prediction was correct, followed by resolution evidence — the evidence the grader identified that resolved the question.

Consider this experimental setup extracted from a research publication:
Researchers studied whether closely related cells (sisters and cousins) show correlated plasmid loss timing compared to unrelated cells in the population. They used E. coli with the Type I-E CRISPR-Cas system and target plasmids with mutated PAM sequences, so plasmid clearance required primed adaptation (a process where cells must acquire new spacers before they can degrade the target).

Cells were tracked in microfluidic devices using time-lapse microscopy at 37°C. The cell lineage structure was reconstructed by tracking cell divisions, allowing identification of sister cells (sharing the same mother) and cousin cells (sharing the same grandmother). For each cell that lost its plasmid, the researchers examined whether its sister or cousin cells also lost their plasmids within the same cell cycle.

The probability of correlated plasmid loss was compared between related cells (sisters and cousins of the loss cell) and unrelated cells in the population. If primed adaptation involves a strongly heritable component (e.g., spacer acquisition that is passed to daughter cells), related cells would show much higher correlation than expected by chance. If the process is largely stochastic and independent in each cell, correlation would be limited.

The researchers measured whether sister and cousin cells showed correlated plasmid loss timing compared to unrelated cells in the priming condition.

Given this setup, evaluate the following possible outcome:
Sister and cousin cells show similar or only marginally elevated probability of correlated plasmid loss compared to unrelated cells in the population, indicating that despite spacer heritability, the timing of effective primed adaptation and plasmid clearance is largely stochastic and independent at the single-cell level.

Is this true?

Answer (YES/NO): NO